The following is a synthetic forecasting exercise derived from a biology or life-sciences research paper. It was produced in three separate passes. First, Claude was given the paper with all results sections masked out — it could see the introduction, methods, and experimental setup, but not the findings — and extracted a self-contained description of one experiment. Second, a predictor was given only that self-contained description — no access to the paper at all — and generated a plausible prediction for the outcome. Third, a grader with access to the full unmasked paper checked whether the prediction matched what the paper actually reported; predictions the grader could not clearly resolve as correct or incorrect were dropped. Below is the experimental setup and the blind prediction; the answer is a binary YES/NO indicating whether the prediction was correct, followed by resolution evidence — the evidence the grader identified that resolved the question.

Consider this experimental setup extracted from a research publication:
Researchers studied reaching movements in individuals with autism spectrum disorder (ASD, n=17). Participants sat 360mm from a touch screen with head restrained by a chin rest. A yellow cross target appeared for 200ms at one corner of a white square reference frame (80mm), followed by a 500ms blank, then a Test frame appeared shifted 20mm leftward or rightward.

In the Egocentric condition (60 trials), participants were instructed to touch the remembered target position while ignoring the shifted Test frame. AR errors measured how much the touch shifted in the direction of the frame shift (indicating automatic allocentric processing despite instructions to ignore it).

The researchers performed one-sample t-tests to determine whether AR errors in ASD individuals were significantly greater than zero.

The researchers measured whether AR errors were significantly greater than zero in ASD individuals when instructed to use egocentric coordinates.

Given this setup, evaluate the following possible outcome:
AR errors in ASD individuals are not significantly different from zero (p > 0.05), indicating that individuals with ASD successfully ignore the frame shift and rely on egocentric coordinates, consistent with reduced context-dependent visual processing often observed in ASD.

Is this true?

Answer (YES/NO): NO